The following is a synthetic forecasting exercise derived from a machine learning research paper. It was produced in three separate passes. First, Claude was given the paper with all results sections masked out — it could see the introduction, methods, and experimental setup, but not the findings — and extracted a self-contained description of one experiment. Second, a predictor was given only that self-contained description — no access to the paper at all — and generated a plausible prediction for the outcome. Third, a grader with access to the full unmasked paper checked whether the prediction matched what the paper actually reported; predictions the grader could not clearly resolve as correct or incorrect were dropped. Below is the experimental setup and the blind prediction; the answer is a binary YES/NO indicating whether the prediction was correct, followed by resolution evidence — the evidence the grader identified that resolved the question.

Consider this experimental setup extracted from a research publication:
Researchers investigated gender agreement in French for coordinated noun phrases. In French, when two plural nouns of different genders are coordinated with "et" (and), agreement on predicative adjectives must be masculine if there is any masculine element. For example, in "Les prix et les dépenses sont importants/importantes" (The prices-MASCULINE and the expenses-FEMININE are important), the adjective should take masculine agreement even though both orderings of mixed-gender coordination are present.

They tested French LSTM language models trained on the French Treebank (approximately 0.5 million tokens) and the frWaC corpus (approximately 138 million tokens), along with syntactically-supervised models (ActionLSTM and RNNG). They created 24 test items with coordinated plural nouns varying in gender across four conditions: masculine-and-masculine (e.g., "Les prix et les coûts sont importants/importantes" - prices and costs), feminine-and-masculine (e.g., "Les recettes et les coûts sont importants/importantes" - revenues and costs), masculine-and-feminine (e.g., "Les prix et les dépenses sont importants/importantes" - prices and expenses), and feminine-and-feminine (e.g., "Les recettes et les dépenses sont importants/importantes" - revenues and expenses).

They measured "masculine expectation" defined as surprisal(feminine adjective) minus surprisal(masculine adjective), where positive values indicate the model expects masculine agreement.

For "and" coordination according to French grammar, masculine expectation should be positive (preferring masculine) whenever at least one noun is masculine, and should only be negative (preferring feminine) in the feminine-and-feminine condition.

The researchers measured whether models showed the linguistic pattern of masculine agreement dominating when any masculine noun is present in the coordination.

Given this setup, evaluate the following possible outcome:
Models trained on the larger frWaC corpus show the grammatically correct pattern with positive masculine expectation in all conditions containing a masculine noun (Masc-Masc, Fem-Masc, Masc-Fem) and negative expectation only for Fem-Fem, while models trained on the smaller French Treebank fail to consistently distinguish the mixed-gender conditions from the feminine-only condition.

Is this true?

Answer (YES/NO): NO